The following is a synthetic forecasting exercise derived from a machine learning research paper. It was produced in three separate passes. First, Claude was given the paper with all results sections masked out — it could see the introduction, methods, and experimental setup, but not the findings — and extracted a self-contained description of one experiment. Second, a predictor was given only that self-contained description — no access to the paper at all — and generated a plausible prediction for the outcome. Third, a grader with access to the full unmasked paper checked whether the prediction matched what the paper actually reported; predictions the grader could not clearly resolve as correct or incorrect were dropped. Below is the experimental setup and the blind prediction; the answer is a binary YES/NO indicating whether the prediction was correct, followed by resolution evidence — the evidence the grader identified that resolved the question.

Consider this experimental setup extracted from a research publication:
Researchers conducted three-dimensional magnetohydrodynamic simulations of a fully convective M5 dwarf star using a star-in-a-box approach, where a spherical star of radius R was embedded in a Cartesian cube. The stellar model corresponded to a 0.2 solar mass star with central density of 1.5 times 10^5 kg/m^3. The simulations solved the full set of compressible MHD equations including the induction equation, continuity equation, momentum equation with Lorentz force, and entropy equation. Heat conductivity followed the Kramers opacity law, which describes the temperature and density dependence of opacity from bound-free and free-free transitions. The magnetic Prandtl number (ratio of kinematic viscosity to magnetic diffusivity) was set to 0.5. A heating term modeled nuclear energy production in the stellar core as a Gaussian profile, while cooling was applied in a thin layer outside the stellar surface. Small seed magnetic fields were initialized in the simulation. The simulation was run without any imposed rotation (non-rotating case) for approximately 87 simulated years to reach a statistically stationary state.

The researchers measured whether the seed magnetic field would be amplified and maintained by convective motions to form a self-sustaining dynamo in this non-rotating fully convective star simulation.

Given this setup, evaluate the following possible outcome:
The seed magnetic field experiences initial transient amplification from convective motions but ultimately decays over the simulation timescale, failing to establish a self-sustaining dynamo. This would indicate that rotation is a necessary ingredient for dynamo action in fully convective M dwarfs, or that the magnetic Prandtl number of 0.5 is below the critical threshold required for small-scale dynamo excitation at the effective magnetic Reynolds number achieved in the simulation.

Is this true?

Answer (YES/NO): YES